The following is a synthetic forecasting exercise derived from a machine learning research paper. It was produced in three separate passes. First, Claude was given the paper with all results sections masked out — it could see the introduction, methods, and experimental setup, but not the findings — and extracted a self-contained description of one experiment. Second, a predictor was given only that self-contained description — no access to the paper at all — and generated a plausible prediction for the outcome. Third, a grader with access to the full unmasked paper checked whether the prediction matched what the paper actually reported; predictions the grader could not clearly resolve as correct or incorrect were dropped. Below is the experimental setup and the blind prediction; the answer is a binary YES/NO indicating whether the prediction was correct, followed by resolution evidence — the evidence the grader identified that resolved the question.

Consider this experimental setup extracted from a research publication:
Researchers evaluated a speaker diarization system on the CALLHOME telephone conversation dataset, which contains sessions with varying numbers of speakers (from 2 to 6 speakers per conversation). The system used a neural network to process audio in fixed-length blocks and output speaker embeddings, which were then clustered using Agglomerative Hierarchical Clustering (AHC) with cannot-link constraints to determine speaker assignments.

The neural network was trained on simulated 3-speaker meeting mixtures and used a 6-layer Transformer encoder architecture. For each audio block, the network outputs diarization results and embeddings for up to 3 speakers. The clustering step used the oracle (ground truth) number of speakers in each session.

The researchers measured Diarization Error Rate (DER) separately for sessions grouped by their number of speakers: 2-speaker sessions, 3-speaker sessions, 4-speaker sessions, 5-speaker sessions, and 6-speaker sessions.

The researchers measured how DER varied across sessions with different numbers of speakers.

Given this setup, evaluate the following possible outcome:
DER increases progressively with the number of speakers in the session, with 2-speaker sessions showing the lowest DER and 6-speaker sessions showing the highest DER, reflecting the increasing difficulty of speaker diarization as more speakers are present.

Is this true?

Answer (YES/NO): YES